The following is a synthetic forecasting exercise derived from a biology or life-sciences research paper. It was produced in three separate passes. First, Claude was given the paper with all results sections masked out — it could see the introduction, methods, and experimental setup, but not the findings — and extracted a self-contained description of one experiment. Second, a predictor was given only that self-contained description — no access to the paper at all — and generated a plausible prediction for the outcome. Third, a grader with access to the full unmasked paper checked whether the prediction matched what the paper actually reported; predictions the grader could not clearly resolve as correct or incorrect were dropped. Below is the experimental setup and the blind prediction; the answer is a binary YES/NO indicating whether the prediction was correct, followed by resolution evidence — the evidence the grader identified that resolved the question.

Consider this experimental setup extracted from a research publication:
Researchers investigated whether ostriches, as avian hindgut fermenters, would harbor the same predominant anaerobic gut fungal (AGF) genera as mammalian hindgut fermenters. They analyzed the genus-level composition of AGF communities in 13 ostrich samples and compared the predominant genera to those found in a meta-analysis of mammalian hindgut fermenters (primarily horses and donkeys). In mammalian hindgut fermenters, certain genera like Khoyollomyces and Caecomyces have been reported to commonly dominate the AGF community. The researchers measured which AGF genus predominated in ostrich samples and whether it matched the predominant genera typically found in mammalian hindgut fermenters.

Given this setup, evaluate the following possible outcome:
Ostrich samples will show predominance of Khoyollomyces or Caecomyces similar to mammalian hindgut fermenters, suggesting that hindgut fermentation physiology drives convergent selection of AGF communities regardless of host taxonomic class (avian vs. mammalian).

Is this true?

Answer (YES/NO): NO